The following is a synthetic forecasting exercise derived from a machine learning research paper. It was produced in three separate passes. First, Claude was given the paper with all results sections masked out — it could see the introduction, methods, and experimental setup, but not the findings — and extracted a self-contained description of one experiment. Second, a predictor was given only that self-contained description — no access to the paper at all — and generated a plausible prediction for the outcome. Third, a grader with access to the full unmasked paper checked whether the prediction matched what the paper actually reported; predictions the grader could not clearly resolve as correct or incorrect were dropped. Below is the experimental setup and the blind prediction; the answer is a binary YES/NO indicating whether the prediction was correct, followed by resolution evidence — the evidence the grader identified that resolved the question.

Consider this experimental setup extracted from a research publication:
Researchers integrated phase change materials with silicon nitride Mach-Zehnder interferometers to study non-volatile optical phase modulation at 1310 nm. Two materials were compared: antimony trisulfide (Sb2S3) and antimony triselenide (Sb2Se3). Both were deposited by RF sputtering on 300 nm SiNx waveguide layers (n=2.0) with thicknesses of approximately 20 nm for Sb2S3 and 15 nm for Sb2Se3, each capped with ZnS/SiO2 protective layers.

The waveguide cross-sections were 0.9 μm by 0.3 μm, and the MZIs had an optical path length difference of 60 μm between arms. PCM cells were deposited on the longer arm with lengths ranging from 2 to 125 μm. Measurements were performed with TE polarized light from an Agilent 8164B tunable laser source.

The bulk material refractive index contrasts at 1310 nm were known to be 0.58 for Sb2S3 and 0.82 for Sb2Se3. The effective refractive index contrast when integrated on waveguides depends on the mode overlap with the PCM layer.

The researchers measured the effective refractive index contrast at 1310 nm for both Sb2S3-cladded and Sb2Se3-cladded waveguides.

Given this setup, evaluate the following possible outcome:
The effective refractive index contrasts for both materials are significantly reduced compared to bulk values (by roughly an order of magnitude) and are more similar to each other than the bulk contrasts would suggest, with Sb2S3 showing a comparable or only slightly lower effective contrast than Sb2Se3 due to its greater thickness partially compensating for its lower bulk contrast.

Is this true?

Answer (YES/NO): NO